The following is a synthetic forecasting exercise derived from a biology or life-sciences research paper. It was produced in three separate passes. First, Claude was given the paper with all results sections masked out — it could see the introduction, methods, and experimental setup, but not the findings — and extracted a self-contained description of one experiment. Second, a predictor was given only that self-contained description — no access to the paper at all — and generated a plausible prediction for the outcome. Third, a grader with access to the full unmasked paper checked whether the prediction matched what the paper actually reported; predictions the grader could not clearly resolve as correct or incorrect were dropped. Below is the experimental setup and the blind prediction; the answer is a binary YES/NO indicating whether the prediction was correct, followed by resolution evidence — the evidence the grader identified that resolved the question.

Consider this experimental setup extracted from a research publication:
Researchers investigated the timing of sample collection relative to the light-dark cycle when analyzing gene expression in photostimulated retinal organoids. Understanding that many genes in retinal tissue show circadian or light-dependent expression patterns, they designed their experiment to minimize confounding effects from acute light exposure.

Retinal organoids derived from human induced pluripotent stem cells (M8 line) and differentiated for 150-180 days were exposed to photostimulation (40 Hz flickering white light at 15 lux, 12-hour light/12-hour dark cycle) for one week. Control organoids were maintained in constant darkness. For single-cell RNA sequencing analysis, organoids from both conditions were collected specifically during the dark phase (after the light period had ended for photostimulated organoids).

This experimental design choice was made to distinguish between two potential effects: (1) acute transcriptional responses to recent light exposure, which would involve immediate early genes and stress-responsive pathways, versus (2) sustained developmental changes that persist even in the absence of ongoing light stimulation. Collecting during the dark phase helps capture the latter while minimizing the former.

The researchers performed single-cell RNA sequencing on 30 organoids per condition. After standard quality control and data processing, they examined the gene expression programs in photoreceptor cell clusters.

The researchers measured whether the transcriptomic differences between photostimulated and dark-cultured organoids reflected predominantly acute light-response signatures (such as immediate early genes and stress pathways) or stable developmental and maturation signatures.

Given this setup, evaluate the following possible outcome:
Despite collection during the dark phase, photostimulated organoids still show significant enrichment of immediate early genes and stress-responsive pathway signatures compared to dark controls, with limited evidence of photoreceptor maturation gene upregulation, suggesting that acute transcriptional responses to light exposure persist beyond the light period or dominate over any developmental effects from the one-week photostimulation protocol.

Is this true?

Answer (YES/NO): NO